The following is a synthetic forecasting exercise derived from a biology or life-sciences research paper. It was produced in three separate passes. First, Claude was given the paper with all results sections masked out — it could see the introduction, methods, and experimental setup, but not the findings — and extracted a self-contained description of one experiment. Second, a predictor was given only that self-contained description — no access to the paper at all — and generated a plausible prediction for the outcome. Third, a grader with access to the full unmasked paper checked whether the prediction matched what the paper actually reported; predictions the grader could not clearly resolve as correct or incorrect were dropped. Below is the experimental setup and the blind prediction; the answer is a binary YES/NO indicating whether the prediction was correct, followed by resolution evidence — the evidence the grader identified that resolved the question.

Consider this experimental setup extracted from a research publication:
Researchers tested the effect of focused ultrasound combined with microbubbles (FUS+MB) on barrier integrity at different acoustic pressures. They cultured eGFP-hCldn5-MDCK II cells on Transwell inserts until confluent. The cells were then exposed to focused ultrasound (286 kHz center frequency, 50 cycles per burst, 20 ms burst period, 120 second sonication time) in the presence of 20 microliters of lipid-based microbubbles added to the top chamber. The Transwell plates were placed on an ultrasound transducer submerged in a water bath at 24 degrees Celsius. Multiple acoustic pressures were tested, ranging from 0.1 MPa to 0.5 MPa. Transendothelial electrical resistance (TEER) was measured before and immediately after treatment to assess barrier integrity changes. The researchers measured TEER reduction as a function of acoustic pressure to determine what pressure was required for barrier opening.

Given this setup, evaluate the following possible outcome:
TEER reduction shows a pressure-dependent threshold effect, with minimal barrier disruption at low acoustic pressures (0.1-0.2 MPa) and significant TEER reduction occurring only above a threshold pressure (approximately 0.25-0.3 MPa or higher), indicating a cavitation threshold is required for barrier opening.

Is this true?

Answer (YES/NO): YES